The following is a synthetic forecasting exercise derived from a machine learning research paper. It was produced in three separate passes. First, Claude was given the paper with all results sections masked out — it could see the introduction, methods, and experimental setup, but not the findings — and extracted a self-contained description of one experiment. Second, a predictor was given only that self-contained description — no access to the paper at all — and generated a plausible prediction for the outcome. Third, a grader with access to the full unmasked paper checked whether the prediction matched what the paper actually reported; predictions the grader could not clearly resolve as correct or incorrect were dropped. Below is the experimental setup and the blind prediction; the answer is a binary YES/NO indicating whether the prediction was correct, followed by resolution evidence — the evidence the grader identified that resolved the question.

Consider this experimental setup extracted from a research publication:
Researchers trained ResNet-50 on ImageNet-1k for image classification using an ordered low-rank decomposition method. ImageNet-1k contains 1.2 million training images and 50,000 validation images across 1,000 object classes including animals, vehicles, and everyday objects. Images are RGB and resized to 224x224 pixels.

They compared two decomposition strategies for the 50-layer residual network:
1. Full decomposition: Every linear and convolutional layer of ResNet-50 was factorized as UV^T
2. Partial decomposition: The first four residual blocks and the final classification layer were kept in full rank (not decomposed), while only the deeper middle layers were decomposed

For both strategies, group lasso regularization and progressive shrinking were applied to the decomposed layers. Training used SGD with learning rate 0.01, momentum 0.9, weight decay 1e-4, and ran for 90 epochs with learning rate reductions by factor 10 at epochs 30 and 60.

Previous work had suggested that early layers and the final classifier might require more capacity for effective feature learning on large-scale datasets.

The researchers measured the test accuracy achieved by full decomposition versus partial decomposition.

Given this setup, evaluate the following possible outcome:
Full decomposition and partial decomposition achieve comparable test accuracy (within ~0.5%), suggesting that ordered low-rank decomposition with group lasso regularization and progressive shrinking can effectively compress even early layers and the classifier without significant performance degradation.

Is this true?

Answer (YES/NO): NO